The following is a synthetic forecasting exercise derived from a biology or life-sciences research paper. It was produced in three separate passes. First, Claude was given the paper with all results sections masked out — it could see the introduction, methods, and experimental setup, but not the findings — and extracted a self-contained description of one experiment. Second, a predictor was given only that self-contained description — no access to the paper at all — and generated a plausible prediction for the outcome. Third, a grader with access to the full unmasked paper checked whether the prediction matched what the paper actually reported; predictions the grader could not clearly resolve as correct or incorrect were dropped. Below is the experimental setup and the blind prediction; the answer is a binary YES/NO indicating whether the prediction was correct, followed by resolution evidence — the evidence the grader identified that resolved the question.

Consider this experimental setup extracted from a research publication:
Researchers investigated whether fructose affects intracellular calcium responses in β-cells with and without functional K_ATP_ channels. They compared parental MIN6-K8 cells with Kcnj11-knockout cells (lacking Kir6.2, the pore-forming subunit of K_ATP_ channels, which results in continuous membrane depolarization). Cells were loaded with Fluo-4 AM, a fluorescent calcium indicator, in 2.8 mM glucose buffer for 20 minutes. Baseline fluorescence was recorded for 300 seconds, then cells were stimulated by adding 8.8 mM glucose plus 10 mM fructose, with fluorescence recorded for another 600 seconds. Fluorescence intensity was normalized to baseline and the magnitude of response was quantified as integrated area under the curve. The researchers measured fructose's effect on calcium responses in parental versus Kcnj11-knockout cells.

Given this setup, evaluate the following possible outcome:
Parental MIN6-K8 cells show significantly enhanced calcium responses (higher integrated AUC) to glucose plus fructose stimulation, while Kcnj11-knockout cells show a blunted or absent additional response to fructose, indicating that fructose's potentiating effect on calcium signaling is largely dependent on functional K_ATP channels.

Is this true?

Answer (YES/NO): YES